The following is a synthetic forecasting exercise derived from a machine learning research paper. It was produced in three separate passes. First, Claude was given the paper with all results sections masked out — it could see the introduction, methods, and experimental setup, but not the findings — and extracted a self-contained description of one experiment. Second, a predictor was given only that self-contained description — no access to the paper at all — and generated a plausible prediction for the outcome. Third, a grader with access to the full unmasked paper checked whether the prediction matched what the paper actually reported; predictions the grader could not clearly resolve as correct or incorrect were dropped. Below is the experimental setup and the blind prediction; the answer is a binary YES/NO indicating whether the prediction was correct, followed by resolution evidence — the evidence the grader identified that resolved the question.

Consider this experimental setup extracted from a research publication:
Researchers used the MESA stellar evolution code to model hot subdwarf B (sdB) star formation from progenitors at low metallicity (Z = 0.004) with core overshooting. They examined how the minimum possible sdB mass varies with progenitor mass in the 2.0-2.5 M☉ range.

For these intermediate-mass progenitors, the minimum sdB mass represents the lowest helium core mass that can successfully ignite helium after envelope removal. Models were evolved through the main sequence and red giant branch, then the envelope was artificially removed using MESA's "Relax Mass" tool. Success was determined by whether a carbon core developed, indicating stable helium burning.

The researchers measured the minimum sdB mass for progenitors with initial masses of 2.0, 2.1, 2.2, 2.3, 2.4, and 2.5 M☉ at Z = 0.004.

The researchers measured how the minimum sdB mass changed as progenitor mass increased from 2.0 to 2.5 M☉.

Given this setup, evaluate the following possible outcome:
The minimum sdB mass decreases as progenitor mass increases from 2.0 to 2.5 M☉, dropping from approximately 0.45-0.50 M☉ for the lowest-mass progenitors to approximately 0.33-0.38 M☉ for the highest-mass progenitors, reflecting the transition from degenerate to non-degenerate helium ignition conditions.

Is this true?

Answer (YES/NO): NO